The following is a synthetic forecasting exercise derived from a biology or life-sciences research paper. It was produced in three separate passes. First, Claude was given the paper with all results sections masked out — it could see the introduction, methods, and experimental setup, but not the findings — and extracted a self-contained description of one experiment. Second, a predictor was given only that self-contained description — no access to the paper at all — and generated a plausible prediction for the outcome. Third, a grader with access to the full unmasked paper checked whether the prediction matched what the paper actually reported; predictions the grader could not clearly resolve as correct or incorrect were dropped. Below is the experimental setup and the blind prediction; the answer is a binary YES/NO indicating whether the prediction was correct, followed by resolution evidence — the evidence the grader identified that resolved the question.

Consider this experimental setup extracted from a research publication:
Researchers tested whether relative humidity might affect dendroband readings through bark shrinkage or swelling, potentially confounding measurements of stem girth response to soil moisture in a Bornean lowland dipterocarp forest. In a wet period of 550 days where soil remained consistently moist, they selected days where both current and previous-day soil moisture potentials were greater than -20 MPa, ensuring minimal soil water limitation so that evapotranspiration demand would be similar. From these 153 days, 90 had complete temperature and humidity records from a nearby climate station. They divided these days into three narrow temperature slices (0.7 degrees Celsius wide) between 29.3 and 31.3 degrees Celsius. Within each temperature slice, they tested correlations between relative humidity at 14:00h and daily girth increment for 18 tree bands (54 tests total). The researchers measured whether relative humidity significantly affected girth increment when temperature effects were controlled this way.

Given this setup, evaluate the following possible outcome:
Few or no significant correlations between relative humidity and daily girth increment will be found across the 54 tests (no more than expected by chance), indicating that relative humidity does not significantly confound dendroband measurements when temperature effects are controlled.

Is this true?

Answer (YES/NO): YES